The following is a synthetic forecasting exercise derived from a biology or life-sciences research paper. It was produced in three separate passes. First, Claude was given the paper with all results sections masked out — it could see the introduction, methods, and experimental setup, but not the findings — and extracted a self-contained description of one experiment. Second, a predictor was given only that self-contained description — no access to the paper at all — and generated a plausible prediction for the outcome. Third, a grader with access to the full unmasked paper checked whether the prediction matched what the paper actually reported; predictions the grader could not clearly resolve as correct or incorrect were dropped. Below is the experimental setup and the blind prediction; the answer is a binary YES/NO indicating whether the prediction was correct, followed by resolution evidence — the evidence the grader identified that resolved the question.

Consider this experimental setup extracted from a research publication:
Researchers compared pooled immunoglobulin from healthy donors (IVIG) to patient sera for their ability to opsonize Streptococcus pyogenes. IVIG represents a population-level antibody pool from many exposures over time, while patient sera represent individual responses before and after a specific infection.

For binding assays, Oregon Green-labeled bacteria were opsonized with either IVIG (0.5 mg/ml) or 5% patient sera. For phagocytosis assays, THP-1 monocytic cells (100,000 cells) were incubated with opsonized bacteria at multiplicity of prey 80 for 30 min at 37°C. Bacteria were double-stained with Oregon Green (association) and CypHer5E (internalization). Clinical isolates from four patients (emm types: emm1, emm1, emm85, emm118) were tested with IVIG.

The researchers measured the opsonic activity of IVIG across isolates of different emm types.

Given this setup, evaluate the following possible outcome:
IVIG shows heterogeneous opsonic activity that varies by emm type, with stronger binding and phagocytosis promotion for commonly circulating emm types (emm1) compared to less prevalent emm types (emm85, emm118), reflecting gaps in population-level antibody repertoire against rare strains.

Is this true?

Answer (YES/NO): NO